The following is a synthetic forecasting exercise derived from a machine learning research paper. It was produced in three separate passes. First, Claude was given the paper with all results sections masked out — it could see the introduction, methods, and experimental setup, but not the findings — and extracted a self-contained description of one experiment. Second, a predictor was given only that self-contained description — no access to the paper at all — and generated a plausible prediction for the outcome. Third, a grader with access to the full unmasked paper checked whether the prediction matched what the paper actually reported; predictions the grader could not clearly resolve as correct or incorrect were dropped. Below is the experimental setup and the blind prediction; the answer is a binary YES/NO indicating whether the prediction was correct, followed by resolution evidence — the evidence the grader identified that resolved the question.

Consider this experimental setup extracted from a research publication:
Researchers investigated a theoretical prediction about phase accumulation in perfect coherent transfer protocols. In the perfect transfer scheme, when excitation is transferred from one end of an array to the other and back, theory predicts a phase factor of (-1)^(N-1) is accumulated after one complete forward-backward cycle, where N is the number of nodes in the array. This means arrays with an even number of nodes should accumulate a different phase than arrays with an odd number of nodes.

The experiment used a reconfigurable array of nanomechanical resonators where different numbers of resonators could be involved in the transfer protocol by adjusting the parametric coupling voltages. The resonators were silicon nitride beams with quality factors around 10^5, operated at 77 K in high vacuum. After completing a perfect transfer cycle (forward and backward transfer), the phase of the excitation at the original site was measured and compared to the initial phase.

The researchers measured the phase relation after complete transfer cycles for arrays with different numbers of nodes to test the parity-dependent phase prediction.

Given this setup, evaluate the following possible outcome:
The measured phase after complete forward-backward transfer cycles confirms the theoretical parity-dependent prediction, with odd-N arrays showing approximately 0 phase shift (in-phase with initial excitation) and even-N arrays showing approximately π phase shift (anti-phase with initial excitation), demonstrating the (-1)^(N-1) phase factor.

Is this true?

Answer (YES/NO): YES